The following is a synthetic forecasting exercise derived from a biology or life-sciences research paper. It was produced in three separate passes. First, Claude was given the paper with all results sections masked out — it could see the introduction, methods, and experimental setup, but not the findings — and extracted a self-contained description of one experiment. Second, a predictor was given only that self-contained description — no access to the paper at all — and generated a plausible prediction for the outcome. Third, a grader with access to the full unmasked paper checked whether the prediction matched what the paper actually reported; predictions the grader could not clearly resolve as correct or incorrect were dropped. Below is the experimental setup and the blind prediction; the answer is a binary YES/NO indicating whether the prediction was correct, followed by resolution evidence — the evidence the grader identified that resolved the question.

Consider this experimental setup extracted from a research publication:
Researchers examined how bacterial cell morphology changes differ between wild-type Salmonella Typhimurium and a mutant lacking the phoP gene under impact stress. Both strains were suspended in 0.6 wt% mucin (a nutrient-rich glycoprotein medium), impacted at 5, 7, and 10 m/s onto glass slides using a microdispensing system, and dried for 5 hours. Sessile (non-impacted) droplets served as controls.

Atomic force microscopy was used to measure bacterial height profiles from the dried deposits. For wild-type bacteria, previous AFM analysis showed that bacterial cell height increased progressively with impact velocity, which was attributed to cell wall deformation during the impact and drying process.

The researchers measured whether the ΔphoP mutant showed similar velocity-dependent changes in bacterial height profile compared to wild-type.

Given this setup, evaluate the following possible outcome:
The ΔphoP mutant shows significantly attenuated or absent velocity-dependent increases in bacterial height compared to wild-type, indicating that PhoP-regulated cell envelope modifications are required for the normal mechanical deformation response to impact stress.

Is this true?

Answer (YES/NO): YES